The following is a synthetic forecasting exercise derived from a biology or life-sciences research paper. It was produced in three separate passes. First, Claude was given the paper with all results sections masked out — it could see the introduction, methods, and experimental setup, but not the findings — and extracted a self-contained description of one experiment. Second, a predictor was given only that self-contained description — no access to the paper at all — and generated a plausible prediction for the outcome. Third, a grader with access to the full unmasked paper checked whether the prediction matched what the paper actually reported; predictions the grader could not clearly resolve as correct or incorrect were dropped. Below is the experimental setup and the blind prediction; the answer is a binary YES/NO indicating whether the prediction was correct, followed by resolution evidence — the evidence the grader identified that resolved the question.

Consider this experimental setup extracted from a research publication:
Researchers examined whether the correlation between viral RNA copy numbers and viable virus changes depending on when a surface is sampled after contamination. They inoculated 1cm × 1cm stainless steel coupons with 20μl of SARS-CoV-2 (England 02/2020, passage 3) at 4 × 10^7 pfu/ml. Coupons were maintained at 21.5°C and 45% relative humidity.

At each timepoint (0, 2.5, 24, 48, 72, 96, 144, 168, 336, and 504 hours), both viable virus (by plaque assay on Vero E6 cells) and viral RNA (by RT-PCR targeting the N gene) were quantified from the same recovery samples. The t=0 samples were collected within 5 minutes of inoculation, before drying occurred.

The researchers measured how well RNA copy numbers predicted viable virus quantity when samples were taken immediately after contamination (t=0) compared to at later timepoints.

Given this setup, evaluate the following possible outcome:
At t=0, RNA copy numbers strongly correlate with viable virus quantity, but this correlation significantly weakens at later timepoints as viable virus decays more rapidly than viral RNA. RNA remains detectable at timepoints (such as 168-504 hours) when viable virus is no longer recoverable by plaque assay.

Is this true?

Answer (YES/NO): YES